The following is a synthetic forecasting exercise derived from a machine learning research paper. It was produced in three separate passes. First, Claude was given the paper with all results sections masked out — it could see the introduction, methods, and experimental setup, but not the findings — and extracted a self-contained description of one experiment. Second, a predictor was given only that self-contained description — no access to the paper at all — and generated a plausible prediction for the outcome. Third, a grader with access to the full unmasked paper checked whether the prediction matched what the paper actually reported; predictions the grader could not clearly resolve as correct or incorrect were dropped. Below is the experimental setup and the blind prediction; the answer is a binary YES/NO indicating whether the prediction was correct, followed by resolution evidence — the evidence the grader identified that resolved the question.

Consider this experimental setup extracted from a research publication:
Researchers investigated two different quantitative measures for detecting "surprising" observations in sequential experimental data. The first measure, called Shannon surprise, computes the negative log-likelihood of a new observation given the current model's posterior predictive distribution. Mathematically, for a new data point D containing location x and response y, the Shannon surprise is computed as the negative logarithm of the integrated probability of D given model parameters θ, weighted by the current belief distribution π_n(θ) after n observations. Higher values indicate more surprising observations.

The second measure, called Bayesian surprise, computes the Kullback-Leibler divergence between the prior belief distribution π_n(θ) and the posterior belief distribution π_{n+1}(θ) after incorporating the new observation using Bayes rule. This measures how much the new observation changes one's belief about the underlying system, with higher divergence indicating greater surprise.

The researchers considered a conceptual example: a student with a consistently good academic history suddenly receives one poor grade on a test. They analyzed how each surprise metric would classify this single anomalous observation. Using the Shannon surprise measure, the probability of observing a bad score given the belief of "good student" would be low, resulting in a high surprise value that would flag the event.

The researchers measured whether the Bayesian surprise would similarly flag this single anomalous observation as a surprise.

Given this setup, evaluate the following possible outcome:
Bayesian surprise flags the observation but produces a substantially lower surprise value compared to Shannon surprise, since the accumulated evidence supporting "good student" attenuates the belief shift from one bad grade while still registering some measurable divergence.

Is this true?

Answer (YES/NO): NO